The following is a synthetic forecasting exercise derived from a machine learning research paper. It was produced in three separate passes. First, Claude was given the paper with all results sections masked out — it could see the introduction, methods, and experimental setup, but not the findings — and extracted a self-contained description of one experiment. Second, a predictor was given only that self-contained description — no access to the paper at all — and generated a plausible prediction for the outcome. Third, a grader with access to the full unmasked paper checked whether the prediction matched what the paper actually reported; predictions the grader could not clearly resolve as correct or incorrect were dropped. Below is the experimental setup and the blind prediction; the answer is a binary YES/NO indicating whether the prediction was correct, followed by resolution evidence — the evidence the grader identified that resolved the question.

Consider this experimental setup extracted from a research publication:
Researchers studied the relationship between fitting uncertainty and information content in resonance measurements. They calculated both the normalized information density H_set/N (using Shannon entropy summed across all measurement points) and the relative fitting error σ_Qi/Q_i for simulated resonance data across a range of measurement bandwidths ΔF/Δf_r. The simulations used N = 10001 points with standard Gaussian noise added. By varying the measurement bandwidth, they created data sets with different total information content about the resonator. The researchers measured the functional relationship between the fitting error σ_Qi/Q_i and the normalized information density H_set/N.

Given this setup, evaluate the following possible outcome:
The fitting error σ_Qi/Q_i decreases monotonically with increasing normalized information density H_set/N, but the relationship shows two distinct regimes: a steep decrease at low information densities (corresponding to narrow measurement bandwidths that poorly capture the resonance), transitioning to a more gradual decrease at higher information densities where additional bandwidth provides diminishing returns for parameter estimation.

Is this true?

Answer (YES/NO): NO